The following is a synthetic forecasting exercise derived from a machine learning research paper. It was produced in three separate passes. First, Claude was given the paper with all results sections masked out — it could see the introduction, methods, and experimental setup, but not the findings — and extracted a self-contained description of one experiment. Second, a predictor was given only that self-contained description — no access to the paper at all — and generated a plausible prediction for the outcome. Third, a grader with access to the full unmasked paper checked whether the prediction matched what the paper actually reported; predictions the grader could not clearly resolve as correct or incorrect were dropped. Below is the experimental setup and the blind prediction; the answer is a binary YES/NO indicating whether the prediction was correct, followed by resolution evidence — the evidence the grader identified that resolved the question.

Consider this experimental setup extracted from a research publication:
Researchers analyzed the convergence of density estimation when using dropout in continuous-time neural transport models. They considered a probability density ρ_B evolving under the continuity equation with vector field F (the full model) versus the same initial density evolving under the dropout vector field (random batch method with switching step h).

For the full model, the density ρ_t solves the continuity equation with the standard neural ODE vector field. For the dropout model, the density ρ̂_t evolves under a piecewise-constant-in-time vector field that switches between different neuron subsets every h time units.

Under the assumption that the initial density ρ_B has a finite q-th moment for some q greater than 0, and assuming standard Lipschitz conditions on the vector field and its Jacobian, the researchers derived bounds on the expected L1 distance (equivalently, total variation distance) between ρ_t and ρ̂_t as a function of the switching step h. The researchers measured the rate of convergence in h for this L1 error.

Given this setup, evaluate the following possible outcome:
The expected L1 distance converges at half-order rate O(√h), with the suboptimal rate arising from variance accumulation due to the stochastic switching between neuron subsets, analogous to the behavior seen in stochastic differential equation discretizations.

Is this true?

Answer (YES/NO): YES